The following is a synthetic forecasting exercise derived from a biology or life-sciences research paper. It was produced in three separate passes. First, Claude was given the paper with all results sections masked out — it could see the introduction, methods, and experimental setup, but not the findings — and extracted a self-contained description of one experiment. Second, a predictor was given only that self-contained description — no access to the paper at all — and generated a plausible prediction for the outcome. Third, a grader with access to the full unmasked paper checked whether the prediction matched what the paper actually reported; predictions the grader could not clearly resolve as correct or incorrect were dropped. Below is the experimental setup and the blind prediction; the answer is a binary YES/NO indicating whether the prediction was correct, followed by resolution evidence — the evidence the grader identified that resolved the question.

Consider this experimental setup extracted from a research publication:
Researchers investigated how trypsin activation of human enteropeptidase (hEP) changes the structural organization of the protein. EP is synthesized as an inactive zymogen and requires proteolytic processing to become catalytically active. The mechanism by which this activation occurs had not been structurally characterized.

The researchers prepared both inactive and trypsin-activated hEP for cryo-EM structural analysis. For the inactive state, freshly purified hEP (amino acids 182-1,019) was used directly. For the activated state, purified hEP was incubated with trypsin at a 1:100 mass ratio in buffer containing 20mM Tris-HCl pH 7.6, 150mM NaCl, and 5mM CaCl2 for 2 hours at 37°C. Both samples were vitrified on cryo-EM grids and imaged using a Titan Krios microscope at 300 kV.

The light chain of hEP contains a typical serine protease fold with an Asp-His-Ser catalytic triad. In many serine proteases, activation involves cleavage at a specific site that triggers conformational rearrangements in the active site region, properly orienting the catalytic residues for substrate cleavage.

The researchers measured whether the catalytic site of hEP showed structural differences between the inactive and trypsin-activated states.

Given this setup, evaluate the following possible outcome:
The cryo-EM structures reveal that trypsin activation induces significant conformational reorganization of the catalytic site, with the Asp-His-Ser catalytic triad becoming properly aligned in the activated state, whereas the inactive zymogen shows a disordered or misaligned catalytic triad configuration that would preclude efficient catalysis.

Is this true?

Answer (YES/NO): NO